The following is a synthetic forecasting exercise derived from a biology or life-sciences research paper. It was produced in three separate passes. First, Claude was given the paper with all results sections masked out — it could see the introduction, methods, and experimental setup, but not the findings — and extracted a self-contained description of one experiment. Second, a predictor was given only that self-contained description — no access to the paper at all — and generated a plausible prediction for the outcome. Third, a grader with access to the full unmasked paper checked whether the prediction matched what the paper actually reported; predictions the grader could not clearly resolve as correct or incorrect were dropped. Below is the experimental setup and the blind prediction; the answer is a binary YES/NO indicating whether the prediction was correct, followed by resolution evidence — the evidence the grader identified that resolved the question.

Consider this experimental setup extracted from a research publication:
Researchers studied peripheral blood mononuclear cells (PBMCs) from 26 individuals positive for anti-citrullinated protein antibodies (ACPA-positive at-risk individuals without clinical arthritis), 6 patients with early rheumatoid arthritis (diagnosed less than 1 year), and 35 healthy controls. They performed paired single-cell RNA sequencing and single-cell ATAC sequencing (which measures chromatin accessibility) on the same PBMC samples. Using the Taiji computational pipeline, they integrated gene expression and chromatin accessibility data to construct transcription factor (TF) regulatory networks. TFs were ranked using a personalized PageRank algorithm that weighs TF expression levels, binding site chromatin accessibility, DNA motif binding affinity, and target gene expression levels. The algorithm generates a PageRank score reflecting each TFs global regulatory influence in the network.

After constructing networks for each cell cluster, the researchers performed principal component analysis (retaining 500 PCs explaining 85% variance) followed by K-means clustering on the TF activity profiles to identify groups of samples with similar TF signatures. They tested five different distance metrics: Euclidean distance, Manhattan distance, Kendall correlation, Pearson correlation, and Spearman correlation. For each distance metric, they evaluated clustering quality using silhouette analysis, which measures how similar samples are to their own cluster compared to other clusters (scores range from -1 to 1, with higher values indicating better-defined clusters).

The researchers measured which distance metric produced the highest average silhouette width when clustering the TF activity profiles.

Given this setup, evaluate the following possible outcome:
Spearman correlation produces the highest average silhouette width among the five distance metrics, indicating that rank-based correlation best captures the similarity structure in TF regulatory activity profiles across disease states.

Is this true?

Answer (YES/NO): NO